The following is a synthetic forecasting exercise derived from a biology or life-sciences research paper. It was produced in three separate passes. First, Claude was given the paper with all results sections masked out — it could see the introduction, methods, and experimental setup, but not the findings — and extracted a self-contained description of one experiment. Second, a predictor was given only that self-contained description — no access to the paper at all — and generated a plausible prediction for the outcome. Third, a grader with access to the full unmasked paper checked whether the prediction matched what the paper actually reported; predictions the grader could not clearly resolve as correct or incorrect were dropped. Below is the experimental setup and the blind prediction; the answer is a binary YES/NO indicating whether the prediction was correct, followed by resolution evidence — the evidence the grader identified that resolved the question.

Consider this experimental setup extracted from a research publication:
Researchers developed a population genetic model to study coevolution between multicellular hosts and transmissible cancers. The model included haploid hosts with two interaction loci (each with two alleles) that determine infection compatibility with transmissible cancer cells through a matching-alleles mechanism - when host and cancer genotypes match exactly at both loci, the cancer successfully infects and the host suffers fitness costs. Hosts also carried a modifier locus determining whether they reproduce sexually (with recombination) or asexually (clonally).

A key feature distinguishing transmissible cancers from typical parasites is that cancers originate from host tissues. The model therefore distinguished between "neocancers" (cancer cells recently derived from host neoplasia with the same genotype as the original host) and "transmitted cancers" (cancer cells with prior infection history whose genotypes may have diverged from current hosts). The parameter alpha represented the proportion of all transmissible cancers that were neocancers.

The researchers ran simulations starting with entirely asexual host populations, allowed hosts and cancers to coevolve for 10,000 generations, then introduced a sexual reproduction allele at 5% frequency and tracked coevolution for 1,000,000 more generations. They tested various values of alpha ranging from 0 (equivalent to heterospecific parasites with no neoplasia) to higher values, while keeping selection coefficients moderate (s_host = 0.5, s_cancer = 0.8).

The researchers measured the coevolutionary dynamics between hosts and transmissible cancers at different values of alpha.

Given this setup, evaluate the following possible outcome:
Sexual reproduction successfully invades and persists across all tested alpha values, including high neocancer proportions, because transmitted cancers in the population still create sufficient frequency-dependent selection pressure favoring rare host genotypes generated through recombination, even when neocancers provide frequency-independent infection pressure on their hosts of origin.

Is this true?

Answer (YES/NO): NO